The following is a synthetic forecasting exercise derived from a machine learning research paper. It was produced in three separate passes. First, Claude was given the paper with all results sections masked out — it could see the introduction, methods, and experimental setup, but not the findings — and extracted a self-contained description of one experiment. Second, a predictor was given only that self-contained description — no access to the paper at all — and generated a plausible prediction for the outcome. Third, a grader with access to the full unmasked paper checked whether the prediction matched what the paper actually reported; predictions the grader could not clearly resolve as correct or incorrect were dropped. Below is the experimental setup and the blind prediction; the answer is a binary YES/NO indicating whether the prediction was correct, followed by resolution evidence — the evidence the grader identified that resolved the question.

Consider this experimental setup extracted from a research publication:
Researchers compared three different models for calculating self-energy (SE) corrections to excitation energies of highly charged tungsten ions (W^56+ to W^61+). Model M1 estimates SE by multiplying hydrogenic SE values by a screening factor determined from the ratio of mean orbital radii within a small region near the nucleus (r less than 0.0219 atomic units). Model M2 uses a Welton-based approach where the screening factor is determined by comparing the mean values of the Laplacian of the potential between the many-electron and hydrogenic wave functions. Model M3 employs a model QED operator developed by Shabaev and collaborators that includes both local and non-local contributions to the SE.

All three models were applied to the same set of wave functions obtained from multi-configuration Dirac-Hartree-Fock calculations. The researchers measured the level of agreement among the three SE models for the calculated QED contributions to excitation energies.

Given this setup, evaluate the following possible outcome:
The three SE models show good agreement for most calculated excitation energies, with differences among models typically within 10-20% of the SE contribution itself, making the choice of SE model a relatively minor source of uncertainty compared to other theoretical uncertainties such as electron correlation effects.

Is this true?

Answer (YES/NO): NO